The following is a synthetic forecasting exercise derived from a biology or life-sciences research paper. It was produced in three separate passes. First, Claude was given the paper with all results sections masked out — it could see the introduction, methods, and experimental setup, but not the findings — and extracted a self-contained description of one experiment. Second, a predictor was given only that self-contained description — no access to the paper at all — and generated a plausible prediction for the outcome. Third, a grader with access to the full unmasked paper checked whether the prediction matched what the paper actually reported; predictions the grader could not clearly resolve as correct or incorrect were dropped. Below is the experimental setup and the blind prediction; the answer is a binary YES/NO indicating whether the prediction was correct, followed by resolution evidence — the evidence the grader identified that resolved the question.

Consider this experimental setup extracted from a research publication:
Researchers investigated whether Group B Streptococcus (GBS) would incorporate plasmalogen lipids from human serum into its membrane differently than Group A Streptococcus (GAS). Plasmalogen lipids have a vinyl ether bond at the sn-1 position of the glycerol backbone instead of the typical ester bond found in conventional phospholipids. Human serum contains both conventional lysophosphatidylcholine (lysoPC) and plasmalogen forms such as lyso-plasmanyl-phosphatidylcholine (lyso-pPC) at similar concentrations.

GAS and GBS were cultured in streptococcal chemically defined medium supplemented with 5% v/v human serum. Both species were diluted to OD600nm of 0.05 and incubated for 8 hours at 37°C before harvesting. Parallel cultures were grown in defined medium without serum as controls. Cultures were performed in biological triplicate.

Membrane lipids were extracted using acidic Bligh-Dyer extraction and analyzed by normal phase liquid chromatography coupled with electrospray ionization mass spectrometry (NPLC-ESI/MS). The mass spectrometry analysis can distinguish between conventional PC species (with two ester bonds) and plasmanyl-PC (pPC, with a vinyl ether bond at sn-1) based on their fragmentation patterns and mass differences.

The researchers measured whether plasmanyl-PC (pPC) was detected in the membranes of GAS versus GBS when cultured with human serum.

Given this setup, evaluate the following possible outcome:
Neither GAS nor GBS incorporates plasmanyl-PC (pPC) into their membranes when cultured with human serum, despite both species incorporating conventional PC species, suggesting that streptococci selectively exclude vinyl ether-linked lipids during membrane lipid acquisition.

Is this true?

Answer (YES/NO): NO